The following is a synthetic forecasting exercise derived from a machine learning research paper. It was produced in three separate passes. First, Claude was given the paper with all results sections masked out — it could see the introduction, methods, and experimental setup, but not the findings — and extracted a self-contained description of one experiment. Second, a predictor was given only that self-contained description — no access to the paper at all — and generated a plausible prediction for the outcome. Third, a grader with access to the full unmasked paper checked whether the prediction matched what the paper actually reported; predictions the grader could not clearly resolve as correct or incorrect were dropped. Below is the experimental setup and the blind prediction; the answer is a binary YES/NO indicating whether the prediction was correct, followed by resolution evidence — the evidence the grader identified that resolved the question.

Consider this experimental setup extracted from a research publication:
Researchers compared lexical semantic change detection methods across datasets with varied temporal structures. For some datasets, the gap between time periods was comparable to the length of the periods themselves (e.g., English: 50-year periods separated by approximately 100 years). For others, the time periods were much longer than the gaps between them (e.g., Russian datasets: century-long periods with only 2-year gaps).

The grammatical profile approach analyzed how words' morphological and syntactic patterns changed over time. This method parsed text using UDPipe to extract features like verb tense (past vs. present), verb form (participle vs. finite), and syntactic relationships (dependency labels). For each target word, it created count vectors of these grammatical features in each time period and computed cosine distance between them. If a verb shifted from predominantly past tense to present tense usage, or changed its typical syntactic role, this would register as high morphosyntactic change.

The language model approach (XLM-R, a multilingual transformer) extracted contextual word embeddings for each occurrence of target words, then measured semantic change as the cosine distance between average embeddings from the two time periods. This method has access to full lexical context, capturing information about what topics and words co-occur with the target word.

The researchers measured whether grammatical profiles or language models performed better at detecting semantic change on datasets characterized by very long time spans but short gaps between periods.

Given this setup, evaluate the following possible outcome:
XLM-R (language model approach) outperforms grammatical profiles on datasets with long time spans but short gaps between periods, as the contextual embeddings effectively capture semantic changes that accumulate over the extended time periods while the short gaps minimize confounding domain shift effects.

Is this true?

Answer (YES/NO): YES